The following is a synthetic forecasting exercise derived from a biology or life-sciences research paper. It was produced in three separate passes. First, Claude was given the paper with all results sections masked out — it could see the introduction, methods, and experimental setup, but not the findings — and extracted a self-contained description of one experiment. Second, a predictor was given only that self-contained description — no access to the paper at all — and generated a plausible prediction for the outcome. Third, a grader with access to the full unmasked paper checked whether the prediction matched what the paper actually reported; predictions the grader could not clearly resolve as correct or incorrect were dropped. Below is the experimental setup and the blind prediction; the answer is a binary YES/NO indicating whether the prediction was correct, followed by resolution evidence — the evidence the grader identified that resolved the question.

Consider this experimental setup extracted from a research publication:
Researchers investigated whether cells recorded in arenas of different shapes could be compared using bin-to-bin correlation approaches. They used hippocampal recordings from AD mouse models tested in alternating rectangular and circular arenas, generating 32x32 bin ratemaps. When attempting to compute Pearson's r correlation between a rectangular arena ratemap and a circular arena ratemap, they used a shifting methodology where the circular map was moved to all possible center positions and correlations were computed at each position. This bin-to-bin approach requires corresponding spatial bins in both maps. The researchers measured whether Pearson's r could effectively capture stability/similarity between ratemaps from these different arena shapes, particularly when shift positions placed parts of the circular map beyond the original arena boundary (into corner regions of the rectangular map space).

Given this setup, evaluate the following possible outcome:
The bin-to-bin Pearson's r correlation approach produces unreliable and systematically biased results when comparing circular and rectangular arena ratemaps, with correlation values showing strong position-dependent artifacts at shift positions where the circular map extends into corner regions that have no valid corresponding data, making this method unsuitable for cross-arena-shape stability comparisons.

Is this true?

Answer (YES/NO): YES